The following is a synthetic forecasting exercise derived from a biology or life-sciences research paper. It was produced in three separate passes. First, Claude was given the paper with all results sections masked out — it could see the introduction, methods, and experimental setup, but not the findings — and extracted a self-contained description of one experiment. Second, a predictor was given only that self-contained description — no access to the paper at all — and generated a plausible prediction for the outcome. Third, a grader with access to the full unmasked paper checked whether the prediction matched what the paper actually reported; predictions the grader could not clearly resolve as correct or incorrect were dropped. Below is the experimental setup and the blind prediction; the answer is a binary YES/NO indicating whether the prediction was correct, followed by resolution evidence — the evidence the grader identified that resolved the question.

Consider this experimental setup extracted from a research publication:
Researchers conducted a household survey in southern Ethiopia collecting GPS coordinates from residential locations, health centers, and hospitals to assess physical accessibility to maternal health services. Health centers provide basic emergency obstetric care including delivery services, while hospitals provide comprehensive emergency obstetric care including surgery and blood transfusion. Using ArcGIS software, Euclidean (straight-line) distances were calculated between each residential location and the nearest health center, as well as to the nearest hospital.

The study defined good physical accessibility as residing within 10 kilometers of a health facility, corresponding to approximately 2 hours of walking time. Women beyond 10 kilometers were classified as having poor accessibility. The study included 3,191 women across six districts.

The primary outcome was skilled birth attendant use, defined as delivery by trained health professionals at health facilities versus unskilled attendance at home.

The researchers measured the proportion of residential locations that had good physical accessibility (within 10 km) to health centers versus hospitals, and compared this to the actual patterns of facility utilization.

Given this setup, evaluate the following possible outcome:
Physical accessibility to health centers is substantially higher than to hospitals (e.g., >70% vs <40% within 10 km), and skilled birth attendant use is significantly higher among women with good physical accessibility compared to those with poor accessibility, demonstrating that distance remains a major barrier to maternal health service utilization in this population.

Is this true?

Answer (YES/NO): NO